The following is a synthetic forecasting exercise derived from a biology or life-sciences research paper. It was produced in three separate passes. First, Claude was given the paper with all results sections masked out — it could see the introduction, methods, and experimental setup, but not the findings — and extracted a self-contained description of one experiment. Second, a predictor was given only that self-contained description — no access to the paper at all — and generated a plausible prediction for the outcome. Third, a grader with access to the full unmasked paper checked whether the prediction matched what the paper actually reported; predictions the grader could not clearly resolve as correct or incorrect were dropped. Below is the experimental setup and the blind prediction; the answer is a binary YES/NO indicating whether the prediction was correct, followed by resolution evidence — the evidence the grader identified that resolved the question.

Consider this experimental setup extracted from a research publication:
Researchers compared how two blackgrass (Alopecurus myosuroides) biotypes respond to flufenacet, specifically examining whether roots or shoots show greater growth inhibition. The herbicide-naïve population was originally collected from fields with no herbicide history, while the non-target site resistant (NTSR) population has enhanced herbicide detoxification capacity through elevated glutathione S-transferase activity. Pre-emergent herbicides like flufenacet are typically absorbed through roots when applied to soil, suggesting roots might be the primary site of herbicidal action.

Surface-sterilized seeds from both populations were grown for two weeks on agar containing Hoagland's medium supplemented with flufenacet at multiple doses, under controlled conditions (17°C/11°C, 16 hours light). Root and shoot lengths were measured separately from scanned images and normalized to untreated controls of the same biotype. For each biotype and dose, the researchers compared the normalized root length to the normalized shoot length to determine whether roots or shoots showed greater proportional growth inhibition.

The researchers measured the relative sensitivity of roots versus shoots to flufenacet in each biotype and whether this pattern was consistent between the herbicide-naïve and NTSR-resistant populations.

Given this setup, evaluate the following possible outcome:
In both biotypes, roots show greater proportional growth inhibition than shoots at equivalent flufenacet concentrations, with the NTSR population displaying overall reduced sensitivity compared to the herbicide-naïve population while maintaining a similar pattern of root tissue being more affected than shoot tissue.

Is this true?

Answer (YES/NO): NO